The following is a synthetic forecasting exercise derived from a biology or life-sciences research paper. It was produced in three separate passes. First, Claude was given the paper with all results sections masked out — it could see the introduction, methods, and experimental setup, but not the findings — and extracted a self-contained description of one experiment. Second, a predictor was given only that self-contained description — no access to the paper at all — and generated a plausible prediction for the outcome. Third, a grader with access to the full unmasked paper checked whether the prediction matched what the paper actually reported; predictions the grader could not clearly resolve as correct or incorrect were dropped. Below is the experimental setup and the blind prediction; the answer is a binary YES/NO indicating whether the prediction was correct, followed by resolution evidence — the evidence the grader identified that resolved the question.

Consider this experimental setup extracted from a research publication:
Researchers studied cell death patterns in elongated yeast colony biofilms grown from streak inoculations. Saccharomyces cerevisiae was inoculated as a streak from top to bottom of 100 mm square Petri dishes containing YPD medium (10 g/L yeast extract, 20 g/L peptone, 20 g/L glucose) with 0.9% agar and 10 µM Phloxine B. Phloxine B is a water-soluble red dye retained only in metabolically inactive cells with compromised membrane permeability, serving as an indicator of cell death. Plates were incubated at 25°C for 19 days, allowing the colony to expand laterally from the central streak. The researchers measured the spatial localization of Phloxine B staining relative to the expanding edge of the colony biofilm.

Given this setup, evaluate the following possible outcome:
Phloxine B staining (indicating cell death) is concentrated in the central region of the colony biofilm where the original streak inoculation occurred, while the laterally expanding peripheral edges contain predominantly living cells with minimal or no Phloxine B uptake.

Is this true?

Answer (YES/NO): NO